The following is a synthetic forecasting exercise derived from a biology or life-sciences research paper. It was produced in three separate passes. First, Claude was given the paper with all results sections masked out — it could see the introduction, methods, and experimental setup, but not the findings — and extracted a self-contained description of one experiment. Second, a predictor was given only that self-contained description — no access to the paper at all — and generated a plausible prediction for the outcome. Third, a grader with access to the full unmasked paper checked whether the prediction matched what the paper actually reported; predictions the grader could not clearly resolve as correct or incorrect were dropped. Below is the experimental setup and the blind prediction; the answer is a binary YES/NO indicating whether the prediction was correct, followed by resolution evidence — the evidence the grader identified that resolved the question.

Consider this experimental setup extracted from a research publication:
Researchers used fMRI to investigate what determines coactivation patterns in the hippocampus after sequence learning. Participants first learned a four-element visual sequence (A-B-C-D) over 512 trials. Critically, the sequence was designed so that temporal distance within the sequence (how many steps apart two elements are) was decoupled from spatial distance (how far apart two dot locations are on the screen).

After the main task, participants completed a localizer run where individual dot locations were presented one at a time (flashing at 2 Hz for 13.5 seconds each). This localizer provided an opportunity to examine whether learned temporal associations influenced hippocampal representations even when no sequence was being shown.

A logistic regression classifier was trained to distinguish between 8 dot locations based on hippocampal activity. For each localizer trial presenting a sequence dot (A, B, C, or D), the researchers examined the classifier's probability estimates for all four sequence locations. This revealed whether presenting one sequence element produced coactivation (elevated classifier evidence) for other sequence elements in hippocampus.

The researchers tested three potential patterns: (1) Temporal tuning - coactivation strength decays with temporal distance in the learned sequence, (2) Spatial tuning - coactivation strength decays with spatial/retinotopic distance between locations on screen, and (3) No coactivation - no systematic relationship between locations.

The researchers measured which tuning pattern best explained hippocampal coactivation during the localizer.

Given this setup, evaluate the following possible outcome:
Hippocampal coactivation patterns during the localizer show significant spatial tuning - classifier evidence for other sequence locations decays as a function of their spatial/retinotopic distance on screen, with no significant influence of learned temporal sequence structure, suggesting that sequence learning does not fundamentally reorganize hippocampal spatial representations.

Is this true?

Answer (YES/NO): NO